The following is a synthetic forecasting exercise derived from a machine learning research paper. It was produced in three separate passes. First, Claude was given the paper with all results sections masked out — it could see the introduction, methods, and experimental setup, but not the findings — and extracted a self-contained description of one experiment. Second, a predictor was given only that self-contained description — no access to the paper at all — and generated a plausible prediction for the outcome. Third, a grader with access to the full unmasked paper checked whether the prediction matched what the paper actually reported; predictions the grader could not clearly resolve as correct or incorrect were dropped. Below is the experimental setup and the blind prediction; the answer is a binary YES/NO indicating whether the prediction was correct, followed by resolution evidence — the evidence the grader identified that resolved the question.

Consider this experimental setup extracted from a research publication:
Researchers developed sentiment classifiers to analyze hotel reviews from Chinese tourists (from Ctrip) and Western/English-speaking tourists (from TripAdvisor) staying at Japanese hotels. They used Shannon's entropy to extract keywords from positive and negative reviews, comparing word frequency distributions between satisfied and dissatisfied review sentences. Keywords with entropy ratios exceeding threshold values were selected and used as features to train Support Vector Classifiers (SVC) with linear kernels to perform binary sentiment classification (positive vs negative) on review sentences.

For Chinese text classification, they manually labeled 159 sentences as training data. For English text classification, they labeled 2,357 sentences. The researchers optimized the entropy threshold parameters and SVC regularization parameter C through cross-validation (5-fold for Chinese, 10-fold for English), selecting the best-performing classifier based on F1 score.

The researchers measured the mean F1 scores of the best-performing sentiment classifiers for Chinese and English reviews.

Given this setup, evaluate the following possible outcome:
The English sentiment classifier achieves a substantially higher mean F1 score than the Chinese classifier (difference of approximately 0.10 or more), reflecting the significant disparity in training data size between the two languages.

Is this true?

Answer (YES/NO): NO